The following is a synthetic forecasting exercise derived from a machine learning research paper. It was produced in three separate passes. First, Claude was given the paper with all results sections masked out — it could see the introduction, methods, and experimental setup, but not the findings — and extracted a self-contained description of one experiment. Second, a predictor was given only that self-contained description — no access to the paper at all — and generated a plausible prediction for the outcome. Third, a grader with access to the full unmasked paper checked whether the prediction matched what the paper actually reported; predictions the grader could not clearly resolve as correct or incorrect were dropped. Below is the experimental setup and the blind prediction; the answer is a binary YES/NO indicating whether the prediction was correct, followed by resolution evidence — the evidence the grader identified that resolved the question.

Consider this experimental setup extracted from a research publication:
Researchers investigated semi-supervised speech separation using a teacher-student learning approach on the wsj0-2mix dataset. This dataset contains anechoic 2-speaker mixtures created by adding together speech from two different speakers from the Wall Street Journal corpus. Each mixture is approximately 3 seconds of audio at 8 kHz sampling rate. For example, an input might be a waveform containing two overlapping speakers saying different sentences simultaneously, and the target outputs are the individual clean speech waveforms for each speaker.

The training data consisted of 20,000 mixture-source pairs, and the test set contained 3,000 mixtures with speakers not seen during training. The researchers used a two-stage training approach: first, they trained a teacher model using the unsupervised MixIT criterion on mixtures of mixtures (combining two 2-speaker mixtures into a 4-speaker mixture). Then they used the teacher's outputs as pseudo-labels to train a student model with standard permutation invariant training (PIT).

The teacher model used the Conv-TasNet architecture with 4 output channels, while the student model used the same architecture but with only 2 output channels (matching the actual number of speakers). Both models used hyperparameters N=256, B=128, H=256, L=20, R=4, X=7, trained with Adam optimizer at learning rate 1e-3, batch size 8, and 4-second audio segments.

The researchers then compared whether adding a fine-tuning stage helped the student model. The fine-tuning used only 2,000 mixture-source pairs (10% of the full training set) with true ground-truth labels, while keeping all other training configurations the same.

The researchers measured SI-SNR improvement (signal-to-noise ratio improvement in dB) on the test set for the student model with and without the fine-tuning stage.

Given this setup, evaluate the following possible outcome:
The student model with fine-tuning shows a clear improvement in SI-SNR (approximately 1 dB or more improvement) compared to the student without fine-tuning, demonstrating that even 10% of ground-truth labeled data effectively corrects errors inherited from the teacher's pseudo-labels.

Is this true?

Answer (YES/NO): NO